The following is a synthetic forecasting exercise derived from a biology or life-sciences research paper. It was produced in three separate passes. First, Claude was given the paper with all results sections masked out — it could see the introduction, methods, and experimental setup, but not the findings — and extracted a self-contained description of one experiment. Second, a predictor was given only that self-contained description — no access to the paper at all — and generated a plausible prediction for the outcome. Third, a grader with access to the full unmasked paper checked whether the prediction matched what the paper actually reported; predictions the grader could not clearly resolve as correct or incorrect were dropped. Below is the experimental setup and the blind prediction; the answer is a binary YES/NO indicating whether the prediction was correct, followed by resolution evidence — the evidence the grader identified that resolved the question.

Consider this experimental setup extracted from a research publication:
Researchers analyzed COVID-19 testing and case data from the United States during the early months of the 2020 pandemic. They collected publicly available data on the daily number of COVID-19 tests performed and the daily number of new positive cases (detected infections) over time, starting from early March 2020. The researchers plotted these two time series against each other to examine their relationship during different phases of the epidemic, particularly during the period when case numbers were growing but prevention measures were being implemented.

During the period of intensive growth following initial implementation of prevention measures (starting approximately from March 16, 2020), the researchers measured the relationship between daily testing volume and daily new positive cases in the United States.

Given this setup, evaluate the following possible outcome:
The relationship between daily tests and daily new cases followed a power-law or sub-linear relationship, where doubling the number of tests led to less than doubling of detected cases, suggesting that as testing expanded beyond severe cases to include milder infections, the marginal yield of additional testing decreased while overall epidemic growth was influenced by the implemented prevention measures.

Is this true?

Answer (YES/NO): NO